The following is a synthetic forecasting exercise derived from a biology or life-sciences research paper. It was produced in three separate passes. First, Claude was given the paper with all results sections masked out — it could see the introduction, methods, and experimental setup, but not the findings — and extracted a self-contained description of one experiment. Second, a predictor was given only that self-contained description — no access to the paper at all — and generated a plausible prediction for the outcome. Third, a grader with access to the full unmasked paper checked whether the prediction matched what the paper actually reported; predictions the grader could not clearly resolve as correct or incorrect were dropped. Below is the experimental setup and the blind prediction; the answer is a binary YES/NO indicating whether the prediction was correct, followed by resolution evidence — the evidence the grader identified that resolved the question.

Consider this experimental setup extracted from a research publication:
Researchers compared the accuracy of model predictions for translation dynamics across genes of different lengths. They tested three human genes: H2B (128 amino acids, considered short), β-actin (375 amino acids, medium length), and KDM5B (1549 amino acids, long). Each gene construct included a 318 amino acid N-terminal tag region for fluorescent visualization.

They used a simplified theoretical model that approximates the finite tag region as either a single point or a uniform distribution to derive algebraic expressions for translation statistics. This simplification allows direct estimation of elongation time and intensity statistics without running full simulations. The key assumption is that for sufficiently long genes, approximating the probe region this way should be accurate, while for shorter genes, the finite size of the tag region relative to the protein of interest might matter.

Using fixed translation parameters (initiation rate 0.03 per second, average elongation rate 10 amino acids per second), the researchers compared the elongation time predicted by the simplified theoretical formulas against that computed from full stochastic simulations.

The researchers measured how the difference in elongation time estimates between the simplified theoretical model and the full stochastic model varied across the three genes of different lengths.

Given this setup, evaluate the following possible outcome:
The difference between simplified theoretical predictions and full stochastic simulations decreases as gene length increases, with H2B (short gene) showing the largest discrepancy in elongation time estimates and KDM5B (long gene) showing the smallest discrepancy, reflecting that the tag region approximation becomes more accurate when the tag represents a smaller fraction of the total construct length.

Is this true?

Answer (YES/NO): YES